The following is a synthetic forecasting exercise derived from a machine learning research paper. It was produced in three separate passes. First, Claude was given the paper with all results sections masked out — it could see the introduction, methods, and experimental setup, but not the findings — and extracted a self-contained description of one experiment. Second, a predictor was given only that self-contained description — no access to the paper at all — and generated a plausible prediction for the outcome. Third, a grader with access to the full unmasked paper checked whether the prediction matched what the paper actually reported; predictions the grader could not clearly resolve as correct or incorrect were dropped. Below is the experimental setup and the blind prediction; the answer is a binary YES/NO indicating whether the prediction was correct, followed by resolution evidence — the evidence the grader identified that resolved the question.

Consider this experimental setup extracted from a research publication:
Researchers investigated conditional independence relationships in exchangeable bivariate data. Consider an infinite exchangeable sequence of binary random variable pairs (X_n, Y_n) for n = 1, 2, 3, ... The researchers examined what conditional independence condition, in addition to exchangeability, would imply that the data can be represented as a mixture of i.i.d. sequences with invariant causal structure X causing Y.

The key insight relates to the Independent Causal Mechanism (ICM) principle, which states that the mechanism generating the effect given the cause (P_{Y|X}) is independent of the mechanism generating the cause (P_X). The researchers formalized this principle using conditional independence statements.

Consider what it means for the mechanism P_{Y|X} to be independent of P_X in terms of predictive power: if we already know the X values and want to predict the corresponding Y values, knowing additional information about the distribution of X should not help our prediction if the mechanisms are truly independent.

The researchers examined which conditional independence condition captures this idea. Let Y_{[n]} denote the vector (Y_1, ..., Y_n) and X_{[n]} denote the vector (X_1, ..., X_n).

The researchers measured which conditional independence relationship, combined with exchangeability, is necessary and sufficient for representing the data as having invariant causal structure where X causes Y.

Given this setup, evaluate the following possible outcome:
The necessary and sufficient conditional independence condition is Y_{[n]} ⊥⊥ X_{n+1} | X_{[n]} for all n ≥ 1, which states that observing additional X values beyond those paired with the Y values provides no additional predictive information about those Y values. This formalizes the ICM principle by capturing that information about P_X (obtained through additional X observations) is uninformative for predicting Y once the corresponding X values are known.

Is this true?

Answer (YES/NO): YES